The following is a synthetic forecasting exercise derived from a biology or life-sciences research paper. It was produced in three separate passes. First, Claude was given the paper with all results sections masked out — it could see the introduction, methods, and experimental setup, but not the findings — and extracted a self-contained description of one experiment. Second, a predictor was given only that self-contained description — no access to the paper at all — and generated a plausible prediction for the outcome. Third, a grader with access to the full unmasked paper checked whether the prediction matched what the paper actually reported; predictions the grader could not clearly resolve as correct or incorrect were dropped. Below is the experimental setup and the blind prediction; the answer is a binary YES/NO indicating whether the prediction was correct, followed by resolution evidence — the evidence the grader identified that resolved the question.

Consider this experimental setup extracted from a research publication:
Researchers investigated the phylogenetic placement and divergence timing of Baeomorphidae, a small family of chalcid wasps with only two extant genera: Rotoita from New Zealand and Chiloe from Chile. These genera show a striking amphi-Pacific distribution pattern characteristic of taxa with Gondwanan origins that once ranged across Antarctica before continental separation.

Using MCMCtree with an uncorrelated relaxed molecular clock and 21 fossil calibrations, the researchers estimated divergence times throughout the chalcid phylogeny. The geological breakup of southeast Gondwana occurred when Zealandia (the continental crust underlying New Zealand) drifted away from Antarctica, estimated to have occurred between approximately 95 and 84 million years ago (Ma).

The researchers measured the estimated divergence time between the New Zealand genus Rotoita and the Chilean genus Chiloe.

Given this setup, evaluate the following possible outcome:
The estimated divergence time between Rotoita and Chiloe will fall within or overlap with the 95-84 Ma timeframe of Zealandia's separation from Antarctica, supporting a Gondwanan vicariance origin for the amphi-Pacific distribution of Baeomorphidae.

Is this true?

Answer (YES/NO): YES